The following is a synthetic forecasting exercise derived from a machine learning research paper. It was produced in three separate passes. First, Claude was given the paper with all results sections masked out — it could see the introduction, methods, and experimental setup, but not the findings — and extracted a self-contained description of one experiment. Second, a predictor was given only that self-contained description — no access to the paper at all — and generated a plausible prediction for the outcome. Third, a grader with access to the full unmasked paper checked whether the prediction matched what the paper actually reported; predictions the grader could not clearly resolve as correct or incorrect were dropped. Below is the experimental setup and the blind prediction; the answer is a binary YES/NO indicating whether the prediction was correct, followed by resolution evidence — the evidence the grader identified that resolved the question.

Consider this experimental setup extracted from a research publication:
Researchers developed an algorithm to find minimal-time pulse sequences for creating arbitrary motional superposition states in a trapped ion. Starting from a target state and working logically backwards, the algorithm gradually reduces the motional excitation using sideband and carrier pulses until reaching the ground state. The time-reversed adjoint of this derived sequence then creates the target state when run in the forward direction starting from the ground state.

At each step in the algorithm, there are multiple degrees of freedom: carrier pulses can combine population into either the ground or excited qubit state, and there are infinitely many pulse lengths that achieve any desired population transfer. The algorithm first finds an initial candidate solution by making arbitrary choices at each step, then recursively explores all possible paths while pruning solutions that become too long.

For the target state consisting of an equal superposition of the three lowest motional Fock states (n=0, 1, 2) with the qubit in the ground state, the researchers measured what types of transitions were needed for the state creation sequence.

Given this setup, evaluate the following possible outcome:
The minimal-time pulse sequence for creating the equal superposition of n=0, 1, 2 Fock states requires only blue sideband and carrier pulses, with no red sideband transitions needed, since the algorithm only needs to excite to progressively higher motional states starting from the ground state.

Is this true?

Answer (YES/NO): NO